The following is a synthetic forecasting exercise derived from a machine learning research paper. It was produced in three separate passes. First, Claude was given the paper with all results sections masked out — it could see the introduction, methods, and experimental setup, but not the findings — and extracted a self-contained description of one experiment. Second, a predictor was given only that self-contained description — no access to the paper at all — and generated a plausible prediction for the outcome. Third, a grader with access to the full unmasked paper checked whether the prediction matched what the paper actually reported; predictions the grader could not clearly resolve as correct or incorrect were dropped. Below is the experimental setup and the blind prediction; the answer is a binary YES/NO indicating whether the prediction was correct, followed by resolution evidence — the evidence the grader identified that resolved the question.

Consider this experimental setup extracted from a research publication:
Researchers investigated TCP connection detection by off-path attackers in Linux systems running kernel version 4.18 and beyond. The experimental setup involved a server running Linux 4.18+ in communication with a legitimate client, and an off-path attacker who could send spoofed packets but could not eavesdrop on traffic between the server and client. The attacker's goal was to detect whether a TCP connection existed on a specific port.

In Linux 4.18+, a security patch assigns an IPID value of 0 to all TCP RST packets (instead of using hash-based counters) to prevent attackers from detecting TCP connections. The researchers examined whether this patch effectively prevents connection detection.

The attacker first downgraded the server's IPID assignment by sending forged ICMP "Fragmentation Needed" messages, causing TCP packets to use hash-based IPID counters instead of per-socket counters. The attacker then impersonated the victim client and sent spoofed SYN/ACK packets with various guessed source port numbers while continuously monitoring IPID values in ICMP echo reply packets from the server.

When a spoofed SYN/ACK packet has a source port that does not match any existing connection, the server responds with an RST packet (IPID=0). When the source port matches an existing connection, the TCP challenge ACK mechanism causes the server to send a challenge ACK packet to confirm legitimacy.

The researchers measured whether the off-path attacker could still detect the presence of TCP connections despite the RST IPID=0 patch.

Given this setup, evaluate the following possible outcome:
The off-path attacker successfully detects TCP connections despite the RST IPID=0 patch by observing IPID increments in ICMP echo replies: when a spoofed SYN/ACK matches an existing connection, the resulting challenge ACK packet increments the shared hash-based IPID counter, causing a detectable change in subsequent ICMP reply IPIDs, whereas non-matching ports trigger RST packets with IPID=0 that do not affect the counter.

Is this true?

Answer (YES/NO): YES